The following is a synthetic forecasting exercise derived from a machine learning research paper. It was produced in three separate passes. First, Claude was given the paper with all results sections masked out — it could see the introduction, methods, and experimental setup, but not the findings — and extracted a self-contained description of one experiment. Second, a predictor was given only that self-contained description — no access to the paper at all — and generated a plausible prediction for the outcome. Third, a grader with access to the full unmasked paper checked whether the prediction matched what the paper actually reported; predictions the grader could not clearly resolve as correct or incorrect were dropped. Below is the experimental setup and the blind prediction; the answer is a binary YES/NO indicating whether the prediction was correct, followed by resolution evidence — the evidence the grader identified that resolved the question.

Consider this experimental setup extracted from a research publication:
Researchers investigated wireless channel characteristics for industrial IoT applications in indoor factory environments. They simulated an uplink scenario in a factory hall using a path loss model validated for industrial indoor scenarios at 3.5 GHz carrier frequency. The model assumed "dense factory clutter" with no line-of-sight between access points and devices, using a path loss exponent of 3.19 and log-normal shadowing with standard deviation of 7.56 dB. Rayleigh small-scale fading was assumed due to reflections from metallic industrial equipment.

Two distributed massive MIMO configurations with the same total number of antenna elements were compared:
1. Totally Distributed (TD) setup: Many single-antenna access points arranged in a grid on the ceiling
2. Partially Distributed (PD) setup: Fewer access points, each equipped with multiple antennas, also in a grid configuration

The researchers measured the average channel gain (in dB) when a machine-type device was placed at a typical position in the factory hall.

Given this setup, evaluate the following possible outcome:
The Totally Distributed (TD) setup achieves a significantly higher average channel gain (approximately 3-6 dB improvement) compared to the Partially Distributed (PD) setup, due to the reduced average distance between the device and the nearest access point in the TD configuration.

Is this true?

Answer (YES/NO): YES